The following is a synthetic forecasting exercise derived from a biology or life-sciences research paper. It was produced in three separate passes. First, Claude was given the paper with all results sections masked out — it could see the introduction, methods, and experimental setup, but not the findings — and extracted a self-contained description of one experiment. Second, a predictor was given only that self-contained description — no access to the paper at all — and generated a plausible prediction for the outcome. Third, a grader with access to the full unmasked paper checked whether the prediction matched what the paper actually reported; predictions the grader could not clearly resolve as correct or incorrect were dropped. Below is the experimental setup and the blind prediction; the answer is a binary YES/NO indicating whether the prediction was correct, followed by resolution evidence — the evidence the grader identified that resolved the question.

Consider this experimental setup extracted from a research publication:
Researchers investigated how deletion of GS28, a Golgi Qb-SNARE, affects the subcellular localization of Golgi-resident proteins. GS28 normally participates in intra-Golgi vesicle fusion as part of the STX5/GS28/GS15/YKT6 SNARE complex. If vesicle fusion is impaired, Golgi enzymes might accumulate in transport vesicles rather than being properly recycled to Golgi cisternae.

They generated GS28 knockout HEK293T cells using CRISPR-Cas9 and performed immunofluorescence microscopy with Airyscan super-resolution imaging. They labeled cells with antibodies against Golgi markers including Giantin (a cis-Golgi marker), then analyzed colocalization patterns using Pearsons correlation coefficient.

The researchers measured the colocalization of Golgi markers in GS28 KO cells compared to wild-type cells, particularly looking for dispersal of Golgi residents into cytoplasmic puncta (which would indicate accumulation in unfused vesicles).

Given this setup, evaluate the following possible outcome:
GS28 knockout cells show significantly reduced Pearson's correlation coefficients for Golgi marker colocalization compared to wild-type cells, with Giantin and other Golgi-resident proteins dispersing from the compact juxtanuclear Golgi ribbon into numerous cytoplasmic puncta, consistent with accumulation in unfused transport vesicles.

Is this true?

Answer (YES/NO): NO